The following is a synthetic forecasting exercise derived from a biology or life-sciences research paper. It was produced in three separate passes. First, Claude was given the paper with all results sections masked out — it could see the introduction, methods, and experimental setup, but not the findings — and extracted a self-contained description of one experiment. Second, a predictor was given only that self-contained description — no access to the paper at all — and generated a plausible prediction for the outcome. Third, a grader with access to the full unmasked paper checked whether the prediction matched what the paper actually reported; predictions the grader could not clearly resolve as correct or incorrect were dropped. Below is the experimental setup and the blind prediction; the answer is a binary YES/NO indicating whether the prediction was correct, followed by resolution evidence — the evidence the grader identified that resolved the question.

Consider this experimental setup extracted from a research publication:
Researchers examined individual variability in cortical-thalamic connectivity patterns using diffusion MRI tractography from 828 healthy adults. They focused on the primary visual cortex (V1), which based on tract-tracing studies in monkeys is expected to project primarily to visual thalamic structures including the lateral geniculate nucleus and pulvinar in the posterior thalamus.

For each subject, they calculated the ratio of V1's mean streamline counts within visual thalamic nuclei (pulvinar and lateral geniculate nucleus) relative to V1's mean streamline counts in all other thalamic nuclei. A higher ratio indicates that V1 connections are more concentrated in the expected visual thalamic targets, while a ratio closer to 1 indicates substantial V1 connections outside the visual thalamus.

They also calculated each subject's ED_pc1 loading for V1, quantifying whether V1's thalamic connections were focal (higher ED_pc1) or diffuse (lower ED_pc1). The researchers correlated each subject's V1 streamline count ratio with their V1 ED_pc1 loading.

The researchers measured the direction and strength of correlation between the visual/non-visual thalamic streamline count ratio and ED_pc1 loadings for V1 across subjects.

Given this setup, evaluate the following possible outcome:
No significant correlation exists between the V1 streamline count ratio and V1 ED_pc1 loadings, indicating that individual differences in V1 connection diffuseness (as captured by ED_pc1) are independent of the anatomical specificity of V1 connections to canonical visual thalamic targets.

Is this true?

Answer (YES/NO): NO